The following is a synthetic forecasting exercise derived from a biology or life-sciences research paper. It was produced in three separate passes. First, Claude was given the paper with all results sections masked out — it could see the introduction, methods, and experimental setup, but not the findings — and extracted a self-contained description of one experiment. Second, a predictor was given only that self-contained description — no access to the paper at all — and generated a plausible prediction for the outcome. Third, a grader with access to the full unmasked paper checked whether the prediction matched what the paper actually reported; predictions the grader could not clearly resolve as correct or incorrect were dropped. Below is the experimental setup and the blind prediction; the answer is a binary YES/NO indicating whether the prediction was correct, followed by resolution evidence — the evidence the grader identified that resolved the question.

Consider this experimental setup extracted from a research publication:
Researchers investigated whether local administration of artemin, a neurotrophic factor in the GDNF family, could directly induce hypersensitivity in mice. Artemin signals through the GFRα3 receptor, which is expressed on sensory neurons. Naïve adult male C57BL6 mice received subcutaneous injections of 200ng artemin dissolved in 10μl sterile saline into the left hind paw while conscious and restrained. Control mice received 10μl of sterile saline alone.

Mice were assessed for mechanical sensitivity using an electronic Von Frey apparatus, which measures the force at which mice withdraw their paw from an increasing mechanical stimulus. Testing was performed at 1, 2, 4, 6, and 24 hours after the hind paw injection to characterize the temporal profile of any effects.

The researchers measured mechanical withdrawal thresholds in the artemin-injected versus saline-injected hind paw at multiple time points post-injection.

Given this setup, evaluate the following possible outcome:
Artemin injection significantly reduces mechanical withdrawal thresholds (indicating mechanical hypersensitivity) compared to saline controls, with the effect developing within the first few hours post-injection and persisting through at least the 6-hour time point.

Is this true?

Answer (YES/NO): YES